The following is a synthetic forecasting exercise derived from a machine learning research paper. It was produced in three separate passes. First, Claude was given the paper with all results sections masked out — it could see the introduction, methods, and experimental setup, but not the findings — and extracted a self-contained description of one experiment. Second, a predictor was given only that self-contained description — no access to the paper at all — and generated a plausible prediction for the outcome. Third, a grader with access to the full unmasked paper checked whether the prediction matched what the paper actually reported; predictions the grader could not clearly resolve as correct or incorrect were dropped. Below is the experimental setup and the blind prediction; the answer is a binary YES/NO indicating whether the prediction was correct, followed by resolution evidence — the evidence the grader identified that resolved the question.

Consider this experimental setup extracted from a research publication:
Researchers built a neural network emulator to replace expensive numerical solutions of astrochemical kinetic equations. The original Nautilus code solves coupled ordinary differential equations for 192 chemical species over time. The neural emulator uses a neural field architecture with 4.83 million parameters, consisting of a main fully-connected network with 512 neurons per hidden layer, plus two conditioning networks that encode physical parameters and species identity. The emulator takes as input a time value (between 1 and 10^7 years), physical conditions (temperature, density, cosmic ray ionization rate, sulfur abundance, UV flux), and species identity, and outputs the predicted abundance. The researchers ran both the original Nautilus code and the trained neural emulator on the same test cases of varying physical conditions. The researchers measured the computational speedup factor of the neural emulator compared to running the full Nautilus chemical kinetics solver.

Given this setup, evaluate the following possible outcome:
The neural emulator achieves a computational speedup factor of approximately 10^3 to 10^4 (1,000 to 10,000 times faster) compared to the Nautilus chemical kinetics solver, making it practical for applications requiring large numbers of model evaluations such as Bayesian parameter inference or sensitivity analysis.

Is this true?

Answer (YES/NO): NO